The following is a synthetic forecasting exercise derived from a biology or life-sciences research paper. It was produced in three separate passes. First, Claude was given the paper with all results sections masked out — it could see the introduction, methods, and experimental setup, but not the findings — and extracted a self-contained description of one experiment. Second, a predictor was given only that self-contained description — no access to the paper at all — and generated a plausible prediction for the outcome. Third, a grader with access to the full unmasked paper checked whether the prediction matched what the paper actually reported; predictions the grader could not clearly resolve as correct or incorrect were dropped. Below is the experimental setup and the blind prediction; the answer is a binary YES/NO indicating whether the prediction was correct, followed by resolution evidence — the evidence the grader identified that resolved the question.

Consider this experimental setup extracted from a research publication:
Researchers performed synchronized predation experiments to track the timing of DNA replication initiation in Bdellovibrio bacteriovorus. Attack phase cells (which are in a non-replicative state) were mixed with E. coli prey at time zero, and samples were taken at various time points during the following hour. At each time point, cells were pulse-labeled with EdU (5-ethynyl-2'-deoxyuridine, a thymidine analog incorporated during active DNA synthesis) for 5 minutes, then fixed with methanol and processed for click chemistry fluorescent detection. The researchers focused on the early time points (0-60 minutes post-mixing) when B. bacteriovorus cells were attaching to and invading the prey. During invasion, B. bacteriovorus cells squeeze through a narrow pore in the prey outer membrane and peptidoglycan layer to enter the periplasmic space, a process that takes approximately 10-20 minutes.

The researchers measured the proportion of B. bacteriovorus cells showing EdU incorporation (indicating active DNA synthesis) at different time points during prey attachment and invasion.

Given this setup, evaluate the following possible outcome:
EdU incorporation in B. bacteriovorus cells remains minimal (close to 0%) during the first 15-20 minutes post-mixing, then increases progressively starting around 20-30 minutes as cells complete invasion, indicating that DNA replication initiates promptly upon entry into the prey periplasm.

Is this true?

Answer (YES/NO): NO